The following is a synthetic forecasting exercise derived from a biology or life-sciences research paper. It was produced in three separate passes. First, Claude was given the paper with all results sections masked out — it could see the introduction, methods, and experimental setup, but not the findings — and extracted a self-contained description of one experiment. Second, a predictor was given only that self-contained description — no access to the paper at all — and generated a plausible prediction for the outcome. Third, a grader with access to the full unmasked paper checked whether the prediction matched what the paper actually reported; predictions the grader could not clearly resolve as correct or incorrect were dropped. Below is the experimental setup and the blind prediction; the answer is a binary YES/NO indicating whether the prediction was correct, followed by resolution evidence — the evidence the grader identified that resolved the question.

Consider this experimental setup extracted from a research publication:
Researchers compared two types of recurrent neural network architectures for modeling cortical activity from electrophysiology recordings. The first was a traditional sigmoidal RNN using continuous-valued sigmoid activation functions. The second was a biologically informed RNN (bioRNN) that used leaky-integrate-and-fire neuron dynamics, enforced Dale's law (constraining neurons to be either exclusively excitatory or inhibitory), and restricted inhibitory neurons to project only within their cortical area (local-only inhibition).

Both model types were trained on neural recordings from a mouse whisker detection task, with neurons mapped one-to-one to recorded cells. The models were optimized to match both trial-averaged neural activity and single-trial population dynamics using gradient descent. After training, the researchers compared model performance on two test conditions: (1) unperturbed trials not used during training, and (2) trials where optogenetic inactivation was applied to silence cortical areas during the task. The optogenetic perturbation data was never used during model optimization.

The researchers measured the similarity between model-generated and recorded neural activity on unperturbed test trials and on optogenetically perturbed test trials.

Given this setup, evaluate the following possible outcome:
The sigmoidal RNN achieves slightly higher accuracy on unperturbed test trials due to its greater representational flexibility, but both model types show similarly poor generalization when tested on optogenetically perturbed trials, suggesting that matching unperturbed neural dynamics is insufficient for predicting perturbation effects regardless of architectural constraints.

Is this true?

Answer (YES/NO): NO